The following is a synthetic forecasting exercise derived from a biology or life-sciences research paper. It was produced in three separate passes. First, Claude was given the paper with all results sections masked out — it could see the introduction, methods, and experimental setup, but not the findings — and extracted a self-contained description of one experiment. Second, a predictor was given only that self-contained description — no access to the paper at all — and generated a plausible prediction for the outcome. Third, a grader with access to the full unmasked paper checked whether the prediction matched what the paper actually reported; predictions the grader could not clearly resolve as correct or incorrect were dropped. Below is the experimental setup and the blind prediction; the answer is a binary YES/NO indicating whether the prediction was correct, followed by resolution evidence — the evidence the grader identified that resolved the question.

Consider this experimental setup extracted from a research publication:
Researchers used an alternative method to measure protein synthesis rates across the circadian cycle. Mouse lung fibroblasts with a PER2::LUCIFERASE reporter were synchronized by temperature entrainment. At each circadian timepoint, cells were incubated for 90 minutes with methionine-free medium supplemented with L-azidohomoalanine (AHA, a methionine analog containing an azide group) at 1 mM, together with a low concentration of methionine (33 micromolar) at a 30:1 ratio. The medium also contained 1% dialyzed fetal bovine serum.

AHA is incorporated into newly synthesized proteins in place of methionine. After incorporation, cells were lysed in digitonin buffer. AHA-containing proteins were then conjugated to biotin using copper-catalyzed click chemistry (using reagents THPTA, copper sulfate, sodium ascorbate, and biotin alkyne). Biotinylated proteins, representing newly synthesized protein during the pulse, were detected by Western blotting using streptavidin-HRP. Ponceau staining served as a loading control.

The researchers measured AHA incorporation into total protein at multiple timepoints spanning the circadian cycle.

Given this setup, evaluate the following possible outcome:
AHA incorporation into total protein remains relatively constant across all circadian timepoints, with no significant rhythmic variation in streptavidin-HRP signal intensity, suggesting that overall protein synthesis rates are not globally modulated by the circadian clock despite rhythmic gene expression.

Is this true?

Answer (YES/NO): NO